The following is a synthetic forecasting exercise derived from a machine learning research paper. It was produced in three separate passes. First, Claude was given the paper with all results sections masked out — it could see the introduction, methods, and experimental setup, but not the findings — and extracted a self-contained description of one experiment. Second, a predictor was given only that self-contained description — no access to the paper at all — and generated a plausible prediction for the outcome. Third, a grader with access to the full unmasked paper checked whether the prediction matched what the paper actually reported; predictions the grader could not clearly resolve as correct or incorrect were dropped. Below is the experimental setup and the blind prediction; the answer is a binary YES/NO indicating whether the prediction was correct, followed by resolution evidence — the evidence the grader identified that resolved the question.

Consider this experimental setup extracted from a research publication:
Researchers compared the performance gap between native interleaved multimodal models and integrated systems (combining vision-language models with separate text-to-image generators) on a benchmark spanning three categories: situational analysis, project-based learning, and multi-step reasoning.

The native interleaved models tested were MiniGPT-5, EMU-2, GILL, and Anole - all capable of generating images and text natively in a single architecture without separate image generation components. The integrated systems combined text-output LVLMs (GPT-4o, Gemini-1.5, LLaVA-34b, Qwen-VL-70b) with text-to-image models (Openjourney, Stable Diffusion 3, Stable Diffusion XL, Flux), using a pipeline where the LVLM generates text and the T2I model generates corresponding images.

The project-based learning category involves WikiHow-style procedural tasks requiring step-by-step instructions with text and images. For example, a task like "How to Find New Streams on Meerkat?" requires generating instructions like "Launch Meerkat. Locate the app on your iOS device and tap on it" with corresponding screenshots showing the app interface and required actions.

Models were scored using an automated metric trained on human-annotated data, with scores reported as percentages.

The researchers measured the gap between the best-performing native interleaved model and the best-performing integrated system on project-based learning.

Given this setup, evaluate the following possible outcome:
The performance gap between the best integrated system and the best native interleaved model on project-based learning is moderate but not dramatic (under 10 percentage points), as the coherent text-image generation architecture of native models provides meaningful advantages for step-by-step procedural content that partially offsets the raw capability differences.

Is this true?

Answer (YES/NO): NO